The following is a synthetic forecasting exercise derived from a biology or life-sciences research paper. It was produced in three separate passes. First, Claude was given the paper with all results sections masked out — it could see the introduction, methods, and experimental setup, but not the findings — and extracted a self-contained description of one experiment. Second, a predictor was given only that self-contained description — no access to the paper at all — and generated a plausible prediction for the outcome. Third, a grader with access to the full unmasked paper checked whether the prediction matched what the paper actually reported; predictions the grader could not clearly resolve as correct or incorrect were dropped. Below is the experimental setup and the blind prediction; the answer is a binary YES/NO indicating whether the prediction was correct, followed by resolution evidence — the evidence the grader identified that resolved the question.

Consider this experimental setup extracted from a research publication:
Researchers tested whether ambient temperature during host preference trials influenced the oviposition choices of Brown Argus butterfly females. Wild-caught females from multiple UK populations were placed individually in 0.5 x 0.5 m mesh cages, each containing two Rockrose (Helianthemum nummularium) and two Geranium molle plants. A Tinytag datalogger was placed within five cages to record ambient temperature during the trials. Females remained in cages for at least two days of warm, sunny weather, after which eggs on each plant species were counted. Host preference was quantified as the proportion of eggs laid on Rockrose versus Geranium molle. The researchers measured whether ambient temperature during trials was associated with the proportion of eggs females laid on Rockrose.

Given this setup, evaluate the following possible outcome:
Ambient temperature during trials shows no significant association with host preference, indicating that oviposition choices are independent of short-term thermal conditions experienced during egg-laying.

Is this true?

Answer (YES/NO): YES